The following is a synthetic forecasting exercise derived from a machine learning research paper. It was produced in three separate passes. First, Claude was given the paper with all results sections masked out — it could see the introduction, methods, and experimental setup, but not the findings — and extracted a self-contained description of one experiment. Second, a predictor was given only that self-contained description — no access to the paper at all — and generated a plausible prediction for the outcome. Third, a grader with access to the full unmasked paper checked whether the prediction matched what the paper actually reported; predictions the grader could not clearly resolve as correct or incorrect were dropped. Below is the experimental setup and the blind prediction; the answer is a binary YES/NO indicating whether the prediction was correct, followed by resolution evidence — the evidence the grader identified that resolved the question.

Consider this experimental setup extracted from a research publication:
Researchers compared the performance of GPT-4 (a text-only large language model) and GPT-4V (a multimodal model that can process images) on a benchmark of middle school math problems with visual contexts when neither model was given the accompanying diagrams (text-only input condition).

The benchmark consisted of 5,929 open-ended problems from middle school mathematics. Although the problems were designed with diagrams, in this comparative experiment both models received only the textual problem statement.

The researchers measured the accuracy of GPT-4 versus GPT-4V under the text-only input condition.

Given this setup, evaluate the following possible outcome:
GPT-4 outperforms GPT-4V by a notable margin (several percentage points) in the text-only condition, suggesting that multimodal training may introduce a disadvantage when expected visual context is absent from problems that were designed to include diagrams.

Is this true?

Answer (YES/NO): NO